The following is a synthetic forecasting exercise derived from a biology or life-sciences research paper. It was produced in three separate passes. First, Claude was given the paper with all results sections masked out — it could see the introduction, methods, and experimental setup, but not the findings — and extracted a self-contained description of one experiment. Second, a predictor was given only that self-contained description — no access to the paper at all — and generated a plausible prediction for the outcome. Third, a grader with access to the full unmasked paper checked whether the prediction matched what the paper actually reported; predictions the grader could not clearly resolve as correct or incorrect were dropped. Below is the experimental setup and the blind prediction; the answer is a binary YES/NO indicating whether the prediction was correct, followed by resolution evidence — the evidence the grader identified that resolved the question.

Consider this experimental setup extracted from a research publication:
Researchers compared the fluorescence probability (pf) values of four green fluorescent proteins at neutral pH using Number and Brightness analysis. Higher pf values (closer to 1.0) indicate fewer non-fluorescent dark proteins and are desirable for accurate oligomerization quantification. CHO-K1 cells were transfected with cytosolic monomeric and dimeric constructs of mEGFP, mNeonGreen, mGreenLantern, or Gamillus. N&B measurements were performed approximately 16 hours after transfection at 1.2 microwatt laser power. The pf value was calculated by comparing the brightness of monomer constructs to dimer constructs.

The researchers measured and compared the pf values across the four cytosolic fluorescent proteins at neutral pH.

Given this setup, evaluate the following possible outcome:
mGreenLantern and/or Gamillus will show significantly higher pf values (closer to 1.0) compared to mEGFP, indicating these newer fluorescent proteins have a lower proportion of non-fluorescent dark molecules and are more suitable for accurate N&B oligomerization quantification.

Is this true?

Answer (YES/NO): NO